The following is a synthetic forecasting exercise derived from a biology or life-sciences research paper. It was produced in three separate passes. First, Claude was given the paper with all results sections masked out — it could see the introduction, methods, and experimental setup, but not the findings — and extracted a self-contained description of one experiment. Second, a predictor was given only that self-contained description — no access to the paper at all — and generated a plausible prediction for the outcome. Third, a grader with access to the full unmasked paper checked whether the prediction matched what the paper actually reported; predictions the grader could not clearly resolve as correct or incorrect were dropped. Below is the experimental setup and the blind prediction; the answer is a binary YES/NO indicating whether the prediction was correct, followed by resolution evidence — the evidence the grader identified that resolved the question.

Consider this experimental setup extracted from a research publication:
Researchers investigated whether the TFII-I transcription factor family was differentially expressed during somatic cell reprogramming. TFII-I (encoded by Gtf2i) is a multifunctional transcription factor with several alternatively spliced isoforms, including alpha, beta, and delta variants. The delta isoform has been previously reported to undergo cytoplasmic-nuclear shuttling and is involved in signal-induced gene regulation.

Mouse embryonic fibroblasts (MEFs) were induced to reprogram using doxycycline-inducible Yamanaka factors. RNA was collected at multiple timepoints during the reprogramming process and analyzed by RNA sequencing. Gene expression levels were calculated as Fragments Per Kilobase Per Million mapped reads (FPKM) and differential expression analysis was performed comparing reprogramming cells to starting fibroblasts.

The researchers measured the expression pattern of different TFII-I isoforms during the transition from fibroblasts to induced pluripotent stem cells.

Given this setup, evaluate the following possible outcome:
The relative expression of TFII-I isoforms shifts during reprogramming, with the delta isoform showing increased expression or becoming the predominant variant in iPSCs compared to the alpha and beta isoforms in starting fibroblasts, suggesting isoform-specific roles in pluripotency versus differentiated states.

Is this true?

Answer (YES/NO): YES